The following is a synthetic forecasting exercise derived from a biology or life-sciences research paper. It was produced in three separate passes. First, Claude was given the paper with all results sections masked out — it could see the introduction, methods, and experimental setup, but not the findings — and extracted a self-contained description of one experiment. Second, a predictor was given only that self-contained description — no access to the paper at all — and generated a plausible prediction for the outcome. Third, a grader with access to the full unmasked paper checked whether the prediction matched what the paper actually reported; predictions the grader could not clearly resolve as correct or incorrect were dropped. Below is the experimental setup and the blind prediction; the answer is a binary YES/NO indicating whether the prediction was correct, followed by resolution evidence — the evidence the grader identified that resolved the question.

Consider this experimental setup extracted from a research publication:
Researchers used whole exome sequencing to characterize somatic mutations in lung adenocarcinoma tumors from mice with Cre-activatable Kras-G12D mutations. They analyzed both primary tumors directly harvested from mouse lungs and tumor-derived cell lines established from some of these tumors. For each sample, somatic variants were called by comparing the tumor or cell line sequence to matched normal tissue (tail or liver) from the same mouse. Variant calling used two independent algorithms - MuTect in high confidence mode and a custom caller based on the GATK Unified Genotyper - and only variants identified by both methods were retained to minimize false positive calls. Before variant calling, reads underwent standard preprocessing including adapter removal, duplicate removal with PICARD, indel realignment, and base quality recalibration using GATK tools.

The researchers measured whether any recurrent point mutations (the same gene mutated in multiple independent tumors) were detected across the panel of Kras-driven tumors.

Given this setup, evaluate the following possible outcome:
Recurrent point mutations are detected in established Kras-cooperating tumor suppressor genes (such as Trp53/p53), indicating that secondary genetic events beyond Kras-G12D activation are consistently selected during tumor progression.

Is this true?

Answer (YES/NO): NO